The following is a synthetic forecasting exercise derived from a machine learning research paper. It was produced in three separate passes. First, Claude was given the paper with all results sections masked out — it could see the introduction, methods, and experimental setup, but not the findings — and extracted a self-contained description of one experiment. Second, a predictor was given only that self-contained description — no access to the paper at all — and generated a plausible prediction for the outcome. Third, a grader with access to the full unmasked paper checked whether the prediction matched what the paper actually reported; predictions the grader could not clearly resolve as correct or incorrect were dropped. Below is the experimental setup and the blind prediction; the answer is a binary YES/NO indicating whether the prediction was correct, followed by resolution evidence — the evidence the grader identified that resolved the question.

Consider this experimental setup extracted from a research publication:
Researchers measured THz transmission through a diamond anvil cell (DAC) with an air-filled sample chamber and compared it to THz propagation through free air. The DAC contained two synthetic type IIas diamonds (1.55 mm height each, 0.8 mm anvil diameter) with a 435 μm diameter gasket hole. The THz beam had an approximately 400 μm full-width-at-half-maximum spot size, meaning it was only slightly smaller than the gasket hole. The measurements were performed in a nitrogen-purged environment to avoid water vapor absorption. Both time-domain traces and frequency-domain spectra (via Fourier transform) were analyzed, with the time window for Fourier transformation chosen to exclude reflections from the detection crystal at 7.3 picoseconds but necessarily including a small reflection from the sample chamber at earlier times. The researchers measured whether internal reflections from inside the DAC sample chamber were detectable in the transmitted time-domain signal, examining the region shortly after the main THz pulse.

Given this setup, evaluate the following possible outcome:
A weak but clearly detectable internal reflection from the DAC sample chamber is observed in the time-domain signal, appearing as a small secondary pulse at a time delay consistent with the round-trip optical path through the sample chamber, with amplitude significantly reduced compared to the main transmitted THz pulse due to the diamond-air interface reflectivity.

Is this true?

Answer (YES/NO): YES